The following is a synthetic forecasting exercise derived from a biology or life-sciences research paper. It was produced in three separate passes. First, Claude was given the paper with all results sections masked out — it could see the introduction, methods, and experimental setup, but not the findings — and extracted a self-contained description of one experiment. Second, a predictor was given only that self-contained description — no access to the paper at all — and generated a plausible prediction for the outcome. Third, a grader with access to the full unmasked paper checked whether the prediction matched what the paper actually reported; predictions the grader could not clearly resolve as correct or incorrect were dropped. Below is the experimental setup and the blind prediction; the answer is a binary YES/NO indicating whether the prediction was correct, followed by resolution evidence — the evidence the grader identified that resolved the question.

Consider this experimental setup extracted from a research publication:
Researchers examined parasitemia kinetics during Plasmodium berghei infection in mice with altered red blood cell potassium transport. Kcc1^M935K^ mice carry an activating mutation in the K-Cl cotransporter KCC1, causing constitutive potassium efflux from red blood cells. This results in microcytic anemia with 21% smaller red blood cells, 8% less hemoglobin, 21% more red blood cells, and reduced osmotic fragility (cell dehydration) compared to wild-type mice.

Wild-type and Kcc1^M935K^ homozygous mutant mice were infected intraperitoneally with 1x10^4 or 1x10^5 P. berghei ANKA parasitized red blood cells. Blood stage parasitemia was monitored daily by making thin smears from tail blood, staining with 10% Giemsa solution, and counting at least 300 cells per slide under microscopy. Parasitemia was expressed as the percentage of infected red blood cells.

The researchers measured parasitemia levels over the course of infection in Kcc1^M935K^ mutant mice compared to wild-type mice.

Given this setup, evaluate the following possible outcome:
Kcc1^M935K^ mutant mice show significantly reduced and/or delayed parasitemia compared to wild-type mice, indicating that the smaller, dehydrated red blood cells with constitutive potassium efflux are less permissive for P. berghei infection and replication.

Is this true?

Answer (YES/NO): NO